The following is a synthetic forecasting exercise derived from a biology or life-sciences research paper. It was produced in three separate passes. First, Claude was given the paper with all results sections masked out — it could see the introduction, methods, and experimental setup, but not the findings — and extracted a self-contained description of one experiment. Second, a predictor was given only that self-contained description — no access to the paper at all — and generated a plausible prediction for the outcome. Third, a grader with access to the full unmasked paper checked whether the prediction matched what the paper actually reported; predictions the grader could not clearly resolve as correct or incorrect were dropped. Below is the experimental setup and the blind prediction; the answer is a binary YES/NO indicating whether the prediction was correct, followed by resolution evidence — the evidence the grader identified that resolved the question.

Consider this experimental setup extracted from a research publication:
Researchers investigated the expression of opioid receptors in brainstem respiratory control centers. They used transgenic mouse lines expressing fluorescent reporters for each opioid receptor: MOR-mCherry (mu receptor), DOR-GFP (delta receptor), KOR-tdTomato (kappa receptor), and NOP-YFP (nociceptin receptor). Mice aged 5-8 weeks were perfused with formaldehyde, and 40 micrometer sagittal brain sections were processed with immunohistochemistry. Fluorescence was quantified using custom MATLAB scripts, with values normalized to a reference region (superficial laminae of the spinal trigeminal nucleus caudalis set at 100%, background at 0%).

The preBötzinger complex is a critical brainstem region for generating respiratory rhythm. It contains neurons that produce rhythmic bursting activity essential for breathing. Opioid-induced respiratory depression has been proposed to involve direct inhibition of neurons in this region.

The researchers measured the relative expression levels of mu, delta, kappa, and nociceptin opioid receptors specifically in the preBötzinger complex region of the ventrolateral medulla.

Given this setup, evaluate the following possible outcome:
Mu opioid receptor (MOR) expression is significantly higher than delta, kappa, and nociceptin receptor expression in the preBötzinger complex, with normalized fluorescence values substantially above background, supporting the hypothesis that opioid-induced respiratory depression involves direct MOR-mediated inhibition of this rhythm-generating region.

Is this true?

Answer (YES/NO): NO